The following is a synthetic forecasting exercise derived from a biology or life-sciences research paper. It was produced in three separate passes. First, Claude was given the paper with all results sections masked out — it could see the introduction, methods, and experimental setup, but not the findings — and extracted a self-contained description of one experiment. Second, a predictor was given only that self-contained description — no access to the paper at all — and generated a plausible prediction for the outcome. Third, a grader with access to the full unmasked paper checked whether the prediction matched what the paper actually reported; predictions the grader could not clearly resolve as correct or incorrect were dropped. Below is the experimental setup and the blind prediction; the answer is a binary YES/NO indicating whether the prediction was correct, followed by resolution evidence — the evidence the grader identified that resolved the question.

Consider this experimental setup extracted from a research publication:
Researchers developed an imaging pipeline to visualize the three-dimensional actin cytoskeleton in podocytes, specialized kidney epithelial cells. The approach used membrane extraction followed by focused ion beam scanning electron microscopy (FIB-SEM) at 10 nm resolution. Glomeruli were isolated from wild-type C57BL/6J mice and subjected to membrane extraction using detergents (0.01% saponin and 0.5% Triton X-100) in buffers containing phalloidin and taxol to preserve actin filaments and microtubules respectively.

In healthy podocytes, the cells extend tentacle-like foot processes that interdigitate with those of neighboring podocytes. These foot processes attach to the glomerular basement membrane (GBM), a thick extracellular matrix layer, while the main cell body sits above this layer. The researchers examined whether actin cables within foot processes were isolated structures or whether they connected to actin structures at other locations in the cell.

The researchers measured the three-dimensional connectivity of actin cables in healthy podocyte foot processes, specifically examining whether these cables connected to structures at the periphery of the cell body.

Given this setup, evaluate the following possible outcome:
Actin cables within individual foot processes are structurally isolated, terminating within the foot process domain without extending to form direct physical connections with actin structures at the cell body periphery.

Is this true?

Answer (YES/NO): NO